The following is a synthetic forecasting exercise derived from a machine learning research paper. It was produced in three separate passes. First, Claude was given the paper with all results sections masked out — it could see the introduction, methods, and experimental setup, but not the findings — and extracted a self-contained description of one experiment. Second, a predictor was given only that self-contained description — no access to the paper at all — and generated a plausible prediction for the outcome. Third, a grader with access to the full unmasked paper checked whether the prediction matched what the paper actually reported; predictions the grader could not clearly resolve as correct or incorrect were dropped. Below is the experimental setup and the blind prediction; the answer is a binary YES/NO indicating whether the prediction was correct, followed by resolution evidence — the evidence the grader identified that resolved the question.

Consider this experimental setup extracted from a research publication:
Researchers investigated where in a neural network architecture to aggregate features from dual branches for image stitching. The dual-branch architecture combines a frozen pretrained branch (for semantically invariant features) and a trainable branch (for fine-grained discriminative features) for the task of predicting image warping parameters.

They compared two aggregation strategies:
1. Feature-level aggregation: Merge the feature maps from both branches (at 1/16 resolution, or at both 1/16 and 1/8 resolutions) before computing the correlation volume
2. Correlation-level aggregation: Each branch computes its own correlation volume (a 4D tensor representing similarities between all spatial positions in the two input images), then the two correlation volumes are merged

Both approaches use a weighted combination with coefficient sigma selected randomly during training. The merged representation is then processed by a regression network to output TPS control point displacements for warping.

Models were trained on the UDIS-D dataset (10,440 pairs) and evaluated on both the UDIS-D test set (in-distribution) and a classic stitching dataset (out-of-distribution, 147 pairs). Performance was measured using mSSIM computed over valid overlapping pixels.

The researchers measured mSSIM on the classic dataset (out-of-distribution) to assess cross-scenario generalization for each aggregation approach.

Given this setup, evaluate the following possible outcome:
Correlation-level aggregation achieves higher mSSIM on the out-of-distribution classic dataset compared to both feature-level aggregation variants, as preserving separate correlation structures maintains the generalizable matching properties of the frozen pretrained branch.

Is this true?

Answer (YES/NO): YES